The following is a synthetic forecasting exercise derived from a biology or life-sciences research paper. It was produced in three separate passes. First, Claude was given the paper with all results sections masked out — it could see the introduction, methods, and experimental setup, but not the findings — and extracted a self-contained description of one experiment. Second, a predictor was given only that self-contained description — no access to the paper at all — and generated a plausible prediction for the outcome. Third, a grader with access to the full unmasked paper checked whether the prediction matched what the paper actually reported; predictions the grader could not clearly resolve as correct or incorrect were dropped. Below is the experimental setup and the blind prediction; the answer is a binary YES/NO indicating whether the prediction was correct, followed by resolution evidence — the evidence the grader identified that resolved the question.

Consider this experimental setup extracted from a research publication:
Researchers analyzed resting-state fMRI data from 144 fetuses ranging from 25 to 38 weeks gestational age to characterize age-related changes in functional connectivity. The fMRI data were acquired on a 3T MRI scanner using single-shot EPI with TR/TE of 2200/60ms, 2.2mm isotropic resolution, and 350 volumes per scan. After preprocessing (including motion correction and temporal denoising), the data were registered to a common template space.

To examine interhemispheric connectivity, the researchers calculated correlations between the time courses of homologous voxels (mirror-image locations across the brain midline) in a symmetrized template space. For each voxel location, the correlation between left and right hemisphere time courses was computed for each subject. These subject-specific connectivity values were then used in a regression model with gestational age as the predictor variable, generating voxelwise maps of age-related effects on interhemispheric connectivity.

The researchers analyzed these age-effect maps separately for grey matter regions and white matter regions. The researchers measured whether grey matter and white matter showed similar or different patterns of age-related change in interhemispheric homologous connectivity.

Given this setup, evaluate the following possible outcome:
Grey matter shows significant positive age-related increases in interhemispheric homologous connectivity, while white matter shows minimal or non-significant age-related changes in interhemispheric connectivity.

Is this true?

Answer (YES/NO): NO